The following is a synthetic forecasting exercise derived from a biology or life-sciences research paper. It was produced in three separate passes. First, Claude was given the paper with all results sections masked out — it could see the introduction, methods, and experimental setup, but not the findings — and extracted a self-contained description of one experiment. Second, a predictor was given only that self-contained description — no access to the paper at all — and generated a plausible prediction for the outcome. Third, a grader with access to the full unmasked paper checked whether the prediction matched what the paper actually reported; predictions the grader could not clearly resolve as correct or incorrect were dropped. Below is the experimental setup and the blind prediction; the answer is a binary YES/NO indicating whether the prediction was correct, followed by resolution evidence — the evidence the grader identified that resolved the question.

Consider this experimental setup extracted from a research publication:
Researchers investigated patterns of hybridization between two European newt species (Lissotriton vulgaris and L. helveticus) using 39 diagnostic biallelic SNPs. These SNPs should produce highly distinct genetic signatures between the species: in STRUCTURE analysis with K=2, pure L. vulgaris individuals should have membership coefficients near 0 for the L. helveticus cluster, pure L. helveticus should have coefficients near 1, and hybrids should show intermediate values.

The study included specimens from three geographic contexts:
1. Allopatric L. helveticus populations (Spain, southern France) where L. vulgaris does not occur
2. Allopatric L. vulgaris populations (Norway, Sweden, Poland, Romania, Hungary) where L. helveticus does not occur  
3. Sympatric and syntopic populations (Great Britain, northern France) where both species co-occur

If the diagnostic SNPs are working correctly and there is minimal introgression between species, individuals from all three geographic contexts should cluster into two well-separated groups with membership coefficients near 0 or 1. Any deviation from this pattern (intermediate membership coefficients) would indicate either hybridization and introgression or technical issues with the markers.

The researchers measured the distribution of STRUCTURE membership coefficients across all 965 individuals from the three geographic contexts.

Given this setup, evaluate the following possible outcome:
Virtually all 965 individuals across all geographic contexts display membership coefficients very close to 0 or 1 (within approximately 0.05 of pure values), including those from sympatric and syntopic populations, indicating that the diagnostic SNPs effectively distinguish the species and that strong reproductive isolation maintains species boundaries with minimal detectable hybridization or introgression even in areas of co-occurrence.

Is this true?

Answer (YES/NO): YES